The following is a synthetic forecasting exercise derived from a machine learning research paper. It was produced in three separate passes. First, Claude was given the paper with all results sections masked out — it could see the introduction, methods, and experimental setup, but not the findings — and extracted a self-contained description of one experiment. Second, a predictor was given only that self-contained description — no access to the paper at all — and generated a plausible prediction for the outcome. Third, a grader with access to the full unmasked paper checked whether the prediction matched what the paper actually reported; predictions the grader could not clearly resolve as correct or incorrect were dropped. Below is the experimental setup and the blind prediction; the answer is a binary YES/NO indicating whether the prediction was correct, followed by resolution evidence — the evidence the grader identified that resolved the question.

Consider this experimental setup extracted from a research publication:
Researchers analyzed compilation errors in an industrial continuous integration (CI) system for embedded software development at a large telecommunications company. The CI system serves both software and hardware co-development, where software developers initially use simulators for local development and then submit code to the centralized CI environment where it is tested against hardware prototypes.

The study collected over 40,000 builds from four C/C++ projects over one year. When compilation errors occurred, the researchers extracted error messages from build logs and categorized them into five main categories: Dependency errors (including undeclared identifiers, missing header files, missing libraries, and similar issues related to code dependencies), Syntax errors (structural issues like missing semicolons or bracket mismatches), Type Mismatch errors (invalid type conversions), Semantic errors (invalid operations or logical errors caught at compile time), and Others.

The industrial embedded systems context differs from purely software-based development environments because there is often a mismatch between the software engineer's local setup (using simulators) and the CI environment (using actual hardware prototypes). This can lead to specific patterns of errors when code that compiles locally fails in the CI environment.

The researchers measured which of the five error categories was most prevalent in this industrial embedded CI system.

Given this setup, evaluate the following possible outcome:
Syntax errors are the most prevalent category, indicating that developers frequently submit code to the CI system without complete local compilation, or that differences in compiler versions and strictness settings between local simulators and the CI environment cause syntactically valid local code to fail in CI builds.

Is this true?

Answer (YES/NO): NO